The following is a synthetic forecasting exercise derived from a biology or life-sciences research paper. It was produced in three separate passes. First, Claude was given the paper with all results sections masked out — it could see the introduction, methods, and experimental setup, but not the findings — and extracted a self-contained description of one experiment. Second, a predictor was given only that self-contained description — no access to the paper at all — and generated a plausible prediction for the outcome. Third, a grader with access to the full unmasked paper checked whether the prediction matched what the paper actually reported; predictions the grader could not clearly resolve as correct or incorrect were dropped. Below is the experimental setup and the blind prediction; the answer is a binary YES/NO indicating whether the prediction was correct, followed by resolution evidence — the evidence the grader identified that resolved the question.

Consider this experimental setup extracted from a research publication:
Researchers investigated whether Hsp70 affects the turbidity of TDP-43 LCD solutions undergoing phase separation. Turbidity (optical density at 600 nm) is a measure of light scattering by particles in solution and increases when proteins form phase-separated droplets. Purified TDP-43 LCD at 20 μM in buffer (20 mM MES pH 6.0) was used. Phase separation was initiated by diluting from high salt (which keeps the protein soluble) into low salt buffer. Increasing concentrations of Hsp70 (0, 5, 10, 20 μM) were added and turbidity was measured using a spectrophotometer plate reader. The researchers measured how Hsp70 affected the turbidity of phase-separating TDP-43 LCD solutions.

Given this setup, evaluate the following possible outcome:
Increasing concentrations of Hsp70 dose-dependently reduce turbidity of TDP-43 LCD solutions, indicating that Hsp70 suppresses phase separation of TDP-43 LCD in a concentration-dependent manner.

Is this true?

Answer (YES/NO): NO